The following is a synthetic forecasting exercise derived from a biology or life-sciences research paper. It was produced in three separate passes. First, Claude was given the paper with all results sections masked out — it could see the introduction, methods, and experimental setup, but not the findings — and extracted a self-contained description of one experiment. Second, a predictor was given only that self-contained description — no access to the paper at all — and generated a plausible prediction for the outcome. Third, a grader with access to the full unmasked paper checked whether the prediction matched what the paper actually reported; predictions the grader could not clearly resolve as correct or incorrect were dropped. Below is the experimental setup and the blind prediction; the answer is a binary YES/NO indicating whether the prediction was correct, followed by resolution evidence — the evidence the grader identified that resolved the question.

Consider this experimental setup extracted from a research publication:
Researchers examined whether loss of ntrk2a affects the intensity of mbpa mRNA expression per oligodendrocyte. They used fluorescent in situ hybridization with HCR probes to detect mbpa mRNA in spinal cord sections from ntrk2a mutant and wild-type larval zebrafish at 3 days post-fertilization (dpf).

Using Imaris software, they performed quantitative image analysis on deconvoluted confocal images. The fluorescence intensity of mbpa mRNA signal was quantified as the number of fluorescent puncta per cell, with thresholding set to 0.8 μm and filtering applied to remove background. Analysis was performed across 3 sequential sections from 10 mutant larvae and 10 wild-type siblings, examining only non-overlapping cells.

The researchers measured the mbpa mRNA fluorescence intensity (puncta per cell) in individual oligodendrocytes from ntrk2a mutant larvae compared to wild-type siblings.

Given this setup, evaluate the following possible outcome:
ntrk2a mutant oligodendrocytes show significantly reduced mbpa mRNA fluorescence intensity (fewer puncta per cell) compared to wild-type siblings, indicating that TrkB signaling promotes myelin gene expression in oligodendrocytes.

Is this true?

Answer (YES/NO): YES